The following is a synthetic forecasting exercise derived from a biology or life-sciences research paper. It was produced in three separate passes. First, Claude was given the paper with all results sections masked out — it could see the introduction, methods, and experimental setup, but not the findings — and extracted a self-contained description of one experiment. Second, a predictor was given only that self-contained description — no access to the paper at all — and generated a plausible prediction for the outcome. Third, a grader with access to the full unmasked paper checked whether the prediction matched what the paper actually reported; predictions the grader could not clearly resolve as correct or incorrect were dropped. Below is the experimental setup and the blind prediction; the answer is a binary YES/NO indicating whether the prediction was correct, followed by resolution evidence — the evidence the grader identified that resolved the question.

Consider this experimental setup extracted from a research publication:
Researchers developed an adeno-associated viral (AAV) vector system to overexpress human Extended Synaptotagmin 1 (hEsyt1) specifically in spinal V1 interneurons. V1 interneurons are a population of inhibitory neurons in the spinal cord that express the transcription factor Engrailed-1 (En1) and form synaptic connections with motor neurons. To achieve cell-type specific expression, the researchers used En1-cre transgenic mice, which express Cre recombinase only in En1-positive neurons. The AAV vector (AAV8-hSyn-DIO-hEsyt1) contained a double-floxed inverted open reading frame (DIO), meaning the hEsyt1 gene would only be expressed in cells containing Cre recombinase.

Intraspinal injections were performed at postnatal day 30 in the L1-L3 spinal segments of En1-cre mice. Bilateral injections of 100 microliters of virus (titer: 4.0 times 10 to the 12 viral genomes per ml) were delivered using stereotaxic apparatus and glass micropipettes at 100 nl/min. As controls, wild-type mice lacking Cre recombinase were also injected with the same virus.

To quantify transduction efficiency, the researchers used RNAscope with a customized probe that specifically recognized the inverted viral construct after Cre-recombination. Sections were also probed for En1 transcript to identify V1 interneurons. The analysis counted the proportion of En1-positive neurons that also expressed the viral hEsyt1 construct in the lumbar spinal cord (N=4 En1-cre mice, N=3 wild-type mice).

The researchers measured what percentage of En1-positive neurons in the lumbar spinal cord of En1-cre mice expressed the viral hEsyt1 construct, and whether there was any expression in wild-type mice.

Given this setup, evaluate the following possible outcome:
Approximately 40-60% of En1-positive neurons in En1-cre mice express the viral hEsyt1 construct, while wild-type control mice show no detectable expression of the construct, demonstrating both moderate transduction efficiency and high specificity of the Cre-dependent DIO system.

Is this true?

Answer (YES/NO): NO